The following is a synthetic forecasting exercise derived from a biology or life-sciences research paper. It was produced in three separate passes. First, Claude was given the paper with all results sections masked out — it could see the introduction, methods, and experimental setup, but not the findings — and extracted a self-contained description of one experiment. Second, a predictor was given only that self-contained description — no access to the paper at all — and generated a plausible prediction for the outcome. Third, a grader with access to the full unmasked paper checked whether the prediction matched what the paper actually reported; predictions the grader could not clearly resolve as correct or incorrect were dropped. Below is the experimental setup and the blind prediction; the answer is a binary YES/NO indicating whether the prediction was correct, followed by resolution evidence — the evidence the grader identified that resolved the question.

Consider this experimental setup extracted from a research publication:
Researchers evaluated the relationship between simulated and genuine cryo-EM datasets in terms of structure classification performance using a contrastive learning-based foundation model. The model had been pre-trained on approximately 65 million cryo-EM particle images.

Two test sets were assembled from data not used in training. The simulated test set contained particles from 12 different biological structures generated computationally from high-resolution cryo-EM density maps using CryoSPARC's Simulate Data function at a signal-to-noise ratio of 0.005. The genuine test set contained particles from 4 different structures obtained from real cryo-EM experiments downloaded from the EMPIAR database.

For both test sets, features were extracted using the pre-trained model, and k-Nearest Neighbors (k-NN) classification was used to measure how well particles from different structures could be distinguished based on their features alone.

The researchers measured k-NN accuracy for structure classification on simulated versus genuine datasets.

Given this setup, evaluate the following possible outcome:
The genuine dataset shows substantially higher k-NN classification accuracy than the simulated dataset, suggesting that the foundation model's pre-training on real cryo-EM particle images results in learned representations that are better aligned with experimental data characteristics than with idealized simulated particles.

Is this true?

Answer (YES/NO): NO